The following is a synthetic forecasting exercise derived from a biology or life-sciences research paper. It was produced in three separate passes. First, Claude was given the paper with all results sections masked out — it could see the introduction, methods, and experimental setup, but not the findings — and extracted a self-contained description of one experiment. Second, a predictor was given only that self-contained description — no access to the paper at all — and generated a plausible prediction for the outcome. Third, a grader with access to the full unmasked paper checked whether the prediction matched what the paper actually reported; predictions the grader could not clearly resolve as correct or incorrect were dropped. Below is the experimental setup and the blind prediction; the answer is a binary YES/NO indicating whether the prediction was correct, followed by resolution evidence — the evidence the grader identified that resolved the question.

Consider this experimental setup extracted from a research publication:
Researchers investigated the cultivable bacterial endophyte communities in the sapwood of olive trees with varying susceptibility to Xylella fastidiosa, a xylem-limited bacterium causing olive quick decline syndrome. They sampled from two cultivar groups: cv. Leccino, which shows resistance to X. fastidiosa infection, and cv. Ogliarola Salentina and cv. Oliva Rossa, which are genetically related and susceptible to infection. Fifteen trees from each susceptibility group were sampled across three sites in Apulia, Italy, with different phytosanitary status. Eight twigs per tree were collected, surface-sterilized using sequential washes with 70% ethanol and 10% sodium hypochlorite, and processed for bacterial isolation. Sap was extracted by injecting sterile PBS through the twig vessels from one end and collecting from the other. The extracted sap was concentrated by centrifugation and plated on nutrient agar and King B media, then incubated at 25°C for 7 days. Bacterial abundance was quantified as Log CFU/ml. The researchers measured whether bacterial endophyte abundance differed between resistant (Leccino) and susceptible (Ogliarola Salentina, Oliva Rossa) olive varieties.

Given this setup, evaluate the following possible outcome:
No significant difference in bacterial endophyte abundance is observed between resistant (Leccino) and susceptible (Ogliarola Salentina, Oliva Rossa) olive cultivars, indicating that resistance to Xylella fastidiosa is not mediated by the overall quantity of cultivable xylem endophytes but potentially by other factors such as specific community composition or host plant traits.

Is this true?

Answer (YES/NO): NO